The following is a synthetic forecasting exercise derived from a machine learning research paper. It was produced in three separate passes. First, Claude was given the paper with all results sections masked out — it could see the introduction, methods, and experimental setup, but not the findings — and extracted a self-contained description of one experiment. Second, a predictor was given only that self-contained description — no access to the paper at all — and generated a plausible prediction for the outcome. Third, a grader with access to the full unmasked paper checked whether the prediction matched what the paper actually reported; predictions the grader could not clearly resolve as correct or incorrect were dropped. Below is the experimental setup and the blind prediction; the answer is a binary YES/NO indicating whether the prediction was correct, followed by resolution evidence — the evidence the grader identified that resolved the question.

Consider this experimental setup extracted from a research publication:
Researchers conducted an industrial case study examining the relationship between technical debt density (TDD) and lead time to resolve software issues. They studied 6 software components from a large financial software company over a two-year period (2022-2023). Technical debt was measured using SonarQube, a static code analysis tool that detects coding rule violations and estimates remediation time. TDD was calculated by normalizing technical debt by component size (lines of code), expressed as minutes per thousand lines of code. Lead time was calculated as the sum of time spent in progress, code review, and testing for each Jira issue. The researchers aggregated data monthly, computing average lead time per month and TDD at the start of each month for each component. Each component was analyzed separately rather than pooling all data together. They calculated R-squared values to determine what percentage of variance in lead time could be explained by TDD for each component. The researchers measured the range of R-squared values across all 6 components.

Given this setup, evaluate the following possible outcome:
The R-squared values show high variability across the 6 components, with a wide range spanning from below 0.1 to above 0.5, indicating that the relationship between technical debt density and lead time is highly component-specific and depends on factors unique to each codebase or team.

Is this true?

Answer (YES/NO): NO